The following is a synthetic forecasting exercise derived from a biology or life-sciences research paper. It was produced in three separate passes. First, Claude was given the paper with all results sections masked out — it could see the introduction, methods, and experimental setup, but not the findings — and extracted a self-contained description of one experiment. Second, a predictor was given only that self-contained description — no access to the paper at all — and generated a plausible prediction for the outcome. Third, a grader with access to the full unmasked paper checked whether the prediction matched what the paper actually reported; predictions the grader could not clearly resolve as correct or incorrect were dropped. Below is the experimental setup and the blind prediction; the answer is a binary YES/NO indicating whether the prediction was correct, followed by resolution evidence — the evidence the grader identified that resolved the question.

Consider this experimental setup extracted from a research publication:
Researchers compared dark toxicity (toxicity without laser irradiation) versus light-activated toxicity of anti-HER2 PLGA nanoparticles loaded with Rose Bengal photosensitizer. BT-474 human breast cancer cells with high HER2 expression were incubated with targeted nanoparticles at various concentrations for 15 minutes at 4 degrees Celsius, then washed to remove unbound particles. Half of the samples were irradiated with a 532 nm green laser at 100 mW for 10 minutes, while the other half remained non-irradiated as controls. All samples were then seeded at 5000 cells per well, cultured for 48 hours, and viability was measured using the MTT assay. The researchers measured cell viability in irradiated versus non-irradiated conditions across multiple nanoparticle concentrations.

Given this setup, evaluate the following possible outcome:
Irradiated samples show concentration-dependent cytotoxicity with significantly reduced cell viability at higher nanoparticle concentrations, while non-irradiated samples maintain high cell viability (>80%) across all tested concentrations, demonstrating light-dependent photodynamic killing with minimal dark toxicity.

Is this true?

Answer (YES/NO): NO